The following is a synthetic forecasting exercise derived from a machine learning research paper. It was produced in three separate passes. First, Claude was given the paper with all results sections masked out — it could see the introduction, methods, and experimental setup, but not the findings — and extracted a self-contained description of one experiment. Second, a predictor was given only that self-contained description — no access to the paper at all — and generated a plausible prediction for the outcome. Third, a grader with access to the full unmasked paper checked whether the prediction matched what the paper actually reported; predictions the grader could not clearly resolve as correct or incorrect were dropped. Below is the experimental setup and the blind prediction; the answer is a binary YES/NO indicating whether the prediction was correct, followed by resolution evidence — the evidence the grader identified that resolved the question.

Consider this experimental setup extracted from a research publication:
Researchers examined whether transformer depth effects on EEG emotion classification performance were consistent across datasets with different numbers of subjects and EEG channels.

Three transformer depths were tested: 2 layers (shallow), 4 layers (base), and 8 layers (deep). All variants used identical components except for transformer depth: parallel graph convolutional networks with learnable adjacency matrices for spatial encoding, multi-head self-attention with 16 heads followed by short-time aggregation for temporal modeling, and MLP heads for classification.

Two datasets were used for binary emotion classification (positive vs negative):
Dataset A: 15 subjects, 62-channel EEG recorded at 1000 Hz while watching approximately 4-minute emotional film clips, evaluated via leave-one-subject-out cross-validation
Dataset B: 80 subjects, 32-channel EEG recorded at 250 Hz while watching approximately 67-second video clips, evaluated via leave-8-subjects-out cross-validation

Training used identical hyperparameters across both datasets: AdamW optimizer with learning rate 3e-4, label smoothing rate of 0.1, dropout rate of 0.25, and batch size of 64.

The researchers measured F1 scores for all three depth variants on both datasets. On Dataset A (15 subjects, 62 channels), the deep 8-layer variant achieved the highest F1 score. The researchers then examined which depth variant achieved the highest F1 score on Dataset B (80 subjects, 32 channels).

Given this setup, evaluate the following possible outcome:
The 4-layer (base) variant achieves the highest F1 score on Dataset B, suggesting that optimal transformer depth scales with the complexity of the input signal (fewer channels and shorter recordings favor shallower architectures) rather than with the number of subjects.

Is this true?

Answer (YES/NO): YES